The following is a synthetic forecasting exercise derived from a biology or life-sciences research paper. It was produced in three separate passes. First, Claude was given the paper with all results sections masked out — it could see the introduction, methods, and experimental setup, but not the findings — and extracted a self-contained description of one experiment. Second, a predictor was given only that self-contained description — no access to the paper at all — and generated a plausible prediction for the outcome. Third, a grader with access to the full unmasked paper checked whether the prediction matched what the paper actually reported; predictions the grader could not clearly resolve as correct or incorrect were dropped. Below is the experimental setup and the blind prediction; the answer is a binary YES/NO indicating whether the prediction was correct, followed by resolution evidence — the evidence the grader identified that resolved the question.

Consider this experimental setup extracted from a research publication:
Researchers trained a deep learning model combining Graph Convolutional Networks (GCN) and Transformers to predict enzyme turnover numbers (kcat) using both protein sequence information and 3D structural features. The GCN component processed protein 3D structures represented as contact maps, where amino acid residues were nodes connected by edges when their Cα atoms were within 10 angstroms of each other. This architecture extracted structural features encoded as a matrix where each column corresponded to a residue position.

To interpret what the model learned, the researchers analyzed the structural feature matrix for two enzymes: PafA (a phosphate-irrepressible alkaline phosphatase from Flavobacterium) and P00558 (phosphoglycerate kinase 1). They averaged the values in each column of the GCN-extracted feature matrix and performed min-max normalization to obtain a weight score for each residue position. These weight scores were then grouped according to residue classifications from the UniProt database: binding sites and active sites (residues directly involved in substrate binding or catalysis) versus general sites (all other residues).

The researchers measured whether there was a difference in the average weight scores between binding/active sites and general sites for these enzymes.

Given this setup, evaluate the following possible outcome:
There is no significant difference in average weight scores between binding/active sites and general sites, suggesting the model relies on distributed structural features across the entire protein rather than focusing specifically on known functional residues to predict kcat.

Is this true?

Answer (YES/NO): NO